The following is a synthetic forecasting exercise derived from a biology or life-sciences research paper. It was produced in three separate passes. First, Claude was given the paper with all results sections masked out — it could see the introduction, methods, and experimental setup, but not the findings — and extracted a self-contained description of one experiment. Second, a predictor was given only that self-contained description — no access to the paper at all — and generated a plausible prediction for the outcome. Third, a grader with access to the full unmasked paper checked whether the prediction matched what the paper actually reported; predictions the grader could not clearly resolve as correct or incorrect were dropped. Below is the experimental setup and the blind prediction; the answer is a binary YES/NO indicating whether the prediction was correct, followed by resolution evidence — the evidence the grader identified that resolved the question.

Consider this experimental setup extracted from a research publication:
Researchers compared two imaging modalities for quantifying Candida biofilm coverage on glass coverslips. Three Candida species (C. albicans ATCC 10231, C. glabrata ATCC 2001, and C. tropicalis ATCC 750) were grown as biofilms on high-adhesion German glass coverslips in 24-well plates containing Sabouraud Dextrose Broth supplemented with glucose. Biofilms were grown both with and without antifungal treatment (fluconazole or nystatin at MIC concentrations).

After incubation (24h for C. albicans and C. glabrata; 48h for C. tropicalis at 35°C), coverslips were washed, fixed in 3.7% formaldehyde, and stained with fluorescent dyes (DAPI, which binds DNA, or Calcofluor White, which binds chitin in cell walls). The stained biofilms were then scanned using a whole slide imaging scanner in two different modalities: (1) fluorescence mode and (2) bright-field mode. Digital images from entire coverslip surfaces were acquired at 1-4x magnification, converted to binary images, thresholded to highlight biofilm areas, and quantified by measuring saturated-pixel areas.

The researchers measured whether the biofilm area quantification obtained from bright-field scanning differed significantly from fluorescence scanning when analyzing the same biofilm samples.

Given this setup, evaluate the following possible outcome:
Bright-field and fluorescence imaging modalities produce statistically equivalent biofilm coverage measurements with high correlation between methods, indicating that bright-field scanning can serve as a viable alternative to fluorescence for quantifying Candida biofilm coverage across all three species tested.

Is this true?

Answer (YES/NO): YES